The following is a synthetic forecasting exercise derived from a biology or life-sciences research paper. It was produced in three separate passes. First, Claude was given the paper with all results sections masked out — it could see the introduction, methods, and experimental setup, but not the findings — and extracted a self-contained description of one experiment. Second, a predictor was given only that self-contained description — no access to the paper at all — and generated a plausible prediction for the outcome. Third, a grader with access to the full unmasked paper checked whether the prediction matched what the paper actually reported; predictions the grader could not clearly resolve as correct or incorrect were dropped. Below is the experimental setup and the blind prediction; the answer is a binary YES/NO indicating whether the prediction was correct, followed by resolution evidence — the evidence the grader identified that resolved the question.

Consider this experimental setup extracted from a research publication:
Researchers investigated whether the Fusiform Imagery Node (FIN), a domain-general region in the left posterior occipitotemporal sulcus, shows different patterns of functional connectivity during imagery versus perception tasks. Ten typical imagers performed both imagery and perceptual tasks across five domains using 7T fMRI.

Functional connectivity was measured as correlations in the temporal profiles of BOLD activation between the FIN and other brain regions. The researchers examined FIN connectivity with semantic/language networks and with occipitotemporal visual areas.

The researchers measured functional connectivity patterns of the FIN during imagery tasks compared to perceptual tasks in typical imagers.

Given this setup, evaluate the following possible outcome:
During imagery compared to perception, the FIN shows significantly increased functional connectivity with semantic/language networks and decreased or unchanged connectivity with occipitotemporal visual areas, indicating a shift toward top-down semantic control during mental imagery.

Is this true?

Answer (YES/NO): YES